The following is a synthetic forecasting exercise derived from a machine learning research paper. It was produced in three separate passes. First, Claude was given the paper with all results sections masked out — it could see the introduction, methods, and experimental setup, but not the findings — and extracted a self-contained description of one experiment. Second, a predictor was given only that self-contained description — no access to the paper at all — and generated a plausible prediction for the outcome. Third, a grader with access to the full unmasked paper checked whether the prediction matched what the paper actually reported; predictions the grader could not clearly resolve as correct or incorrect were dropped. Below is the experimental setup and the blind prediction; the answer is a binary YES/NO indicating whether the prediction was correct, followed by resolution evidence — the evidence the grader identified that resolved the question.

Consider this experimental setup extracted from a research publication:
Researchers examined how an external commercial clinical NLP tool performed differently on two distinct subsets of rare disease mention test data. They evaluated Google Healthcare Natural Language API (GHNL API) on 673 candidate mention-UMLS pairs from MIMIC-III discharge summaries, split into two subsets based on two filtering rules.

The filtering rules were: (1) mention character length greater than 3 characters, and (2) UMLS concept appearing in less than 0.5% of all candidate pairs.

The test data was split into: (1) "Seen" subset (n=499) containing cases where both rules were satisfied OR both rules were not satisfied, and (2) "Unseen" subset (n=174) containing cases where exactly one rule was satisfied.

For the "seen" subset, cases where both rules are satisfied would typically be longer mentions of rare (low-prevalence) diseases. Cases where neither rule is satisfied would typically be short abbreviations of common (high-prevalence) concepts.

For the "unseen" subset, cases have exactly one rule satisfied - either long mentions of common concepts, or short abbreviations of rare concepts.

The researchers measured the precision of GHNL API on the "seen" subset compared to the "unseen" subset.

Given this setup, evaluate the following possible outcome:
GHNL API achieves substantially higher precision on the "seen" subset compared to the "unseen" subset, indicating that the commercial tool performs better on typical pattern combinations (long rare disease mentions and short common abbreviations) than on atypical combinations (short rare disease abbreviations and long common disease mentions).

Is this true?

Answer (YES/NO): NO